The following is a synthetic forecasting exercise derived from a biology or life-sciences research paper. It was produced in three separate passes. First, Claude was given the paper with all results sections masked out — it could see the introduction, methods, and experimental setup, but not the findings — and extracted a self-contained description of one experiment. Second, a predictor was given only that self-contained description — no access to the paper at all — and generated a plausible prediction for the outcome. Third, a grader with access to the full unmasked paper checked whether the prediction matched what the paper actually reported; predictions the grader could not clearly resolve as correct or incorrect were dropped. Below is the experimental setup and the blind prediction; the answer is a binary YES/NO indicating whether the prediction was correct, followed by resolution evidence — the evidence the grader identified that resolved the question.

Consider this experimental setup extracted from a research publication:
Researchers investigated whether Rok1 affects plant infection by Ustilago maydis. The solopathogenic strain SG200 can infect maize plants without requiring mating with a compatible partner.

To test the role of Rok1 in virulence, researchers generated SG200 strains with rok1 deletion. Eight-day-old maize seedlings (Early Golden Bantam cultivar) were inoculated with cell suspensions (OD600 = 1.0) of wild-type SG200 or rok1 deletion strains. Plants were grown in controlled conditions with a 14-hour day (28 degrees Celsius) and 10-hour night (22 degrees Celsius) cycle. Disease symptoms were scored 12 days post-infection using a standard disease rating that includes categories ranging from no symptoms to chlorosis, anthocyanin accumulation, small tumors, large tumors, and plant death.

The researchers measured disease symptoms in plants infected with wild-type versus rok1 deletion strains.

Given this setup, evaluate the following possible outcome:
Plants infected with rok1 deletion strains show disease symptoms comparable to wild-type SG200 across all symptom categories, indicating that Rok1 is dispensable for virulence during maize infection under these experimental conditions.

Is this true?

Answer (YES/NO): NO